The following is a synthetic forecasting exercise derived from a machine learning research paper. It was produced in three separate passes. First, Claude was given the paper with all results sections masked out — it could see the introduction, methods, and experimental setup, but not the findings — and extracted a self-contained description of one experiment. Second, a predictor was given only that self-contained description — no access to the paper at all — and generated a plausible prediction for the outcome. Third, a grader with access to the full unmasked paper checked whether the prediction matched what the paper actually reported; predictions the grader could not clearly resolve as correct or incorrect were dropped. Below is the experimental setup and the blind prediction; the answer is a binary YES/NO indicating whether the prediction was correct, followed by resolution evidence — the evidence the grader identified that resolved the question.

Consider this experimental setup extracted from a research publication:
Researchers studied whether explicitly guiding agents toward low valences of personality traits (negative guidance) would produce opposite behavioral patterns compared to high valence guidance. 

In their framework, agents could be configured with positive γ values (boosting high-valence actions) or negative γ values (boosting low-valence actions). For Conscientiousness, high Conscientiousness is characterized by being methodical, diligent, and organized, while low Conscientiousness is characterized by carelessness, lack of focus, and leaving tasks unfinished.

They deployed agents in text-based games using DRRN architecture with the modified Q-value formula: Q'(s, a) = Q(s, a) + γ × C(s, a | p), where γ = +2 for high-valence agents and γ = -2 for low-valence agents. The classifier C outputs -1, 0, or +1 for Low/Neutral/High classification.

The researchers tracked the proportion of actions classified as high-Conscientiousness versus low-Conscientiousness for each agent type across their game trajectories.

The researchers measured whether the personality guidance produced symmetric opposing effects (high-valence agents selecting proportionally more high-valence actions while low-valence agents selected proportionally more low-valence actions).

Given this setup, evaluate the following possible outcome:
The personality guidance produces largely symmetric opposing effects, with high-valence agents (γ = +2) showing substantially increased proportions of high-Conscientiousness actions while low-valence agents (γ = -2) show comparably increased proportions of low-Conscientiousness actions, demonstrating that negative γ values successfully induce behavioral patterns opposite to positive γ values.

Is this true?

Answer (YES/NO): YES